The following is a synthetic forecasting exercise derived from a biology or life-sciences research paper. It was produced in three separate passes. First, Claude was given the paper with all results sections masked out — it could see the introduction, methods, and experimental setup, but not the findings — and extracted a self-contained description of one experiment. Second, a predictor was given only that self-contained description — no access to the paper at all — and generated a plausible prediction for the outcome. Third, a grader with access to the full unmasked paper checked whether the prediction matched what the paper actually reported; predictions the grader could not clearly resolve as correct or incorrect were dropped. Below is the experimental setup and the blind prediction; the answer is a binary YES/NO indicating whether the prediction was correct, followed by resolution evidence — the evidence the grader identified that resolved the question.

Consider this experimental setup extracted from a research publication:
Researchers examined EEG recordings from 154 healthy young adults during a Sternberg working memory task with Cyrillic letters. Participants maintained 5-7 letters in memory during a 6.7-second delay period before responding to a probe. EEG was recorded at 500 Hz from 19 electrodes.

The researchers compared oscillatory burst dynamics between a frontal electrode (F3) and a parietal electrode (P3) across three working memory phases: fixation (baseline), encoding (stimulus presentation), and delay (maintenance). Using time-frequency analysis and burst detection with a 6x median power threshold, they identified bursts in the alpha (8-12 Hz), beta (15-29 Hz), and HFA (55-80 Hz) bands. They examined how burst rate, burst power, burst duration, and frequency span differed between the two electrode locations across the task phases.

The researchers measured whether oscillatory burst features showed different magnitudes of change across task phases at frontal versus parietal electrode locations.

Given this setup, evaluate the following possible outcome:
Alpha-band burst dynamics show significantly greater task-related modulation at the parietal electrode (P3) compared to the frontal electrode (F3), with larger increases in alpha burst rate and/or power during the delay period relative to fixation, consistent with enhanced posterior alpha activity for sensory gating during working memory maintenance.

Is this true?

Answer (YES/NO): YES